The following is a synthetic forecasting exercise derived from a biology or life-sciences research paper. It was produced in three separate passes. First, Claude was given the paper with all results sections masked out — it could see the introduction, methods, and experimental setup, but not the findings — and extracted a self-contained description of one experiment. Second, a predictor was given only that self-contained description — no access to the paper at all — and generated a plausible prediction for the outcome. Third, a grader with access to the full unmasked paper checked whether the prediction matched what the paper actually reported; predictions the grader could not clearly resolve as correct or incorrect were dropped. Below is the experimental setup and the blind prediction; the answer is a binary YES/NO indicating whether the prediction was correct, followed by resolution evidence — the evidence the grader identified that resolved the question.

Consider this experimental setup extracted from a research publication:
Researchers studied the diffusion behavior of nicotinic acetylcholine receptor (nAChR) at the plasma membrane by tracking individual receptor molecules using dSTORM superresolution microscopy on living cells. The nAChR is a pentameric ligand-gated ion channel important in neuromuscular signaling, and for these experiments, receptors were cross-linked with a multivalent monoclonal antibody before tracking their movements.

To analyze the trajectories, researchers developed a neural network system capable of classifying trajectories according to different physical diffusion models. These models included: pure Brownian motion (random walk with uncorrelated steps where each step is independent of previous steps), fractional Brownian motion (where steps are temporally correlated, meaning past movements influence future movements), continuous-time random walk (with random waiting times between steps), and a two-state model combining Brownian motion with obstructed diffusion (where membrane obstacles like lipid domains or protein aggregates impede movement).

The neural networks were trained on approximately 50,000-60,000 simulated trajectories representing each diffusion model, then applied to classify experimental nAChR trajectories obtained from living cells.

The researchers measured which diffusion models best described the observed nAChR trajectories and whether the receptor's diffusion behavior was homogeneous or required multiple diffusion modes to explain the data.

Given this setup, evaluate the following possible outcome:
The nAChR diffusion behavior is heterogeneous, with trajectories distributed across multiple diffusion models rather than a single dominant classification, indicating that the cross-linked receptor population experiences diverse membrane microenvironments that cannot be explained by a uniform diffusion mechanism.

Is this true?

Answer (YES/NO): NO